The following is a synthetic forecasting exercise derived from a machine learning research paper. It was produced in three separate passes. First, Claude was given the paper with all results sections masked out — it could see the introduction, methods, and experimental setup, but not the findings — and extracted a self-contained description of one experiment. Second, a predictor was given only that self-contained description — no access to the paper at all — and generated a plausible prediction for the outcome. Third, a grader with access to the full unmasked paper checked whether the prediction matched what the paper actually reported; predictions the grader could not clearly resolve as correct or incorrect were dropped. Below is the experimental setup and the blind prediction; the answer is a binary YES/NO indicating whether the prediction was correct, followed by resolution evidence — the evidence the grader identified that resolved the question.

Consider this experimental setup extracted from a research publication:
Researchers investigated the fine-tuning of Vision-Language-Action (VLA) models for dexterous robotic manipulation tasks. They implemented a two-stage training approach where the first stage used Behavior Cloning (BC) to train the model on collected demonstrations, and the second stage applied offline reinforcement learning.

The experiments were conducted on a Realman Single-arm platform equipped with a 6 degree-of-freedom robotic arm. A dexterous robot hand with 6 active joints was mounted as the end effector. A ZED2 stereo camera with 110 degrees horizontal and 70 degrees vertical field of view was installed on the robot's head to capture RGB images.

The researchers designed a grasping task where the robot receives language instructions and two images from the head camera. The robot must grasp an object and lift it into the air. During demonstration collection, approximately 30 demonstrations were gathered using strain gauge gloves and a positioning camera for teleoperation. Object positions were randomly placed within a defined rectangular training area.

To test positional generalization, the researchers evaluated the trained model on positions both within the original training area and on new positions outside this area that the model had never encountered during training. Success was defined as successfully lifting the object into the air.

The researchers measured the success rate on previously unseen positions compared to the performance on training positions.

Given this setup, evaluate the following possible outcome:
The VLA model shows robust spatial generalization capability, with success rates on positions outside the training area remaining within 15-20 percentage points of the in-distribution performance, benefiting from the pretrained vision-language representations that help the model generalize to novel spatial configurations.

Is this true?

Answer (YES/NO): YES